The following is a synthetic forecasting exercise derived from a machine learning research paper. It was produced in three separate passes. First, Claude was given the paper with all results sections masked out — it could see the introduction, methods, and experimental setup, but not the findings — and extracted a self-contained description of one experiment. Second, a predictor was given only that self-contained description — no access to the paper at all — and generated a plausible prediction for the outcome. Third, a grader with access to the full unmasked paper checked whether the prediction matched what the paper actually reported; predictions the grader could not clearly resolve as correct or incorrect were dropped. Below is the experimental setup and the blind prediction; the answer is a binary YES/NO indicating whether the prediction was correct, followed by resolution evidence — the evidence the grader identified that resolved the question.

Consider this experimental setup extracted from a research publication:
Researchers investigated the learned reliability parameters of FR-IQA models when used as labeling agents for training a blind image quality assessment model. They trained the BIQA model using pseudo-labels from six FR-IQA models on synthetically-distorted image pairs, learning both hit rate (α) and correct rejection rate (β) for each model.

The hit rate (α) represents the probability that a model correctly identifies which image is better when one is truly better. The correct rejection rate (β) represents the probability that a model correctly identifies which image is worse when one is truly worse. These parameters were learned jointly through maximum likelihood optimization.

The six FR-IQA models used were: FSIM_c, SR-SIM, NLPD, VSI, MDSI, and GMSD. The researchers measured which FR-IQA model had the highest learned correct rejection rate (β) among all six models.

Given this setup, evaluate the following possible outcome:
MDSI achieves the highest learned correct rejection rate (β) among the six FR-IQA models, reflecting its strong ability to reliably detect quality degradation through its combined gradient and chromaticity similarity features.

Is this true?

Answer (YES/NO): NO